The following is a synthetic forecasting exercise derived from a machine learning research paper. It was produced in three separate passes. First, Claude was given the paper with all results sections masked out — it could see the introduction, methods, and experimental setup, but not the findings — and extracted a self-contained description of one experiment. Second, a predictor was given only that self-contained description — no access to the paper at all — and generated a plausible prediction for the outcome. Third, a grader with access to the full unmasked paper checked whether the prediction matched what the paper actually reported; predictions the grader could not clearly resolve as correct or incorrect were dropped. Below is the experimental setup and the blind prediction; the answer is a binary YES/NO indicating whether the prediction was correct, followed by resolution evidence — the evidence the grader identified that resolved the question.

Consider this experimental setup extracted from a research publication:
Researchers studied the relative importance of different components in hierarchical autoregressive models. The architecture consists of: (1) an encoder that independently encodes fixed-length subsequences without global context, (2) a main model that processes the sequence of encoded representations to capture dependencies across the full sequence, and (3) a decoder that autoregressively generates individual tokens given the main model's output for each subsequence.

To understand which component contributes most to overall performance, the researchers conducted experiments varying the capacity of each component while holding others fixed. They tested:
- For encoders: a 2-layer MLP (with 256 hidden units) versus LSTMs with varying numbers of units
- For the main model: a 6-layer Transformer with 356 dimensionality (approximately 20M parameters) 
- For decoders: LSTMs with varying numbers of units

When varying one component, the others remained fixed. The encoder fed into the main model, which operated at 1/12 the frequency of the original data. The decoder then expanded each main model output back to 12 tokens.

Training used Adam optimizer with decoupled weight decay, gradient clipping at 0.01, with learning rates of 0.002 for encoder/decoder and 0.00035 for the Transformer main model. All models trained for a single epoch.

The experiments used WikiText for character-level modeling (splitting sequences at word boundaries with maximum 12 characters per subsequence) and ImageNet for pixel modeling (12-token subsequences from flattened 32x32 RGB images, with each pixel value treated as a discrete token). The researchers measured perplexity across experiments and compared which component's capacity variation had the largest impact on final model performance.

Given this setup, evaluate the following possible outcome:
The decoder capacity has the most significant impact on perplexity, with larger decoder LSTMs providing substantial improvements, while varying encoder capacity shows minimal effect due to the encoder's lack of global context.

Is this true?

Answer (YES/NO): YES